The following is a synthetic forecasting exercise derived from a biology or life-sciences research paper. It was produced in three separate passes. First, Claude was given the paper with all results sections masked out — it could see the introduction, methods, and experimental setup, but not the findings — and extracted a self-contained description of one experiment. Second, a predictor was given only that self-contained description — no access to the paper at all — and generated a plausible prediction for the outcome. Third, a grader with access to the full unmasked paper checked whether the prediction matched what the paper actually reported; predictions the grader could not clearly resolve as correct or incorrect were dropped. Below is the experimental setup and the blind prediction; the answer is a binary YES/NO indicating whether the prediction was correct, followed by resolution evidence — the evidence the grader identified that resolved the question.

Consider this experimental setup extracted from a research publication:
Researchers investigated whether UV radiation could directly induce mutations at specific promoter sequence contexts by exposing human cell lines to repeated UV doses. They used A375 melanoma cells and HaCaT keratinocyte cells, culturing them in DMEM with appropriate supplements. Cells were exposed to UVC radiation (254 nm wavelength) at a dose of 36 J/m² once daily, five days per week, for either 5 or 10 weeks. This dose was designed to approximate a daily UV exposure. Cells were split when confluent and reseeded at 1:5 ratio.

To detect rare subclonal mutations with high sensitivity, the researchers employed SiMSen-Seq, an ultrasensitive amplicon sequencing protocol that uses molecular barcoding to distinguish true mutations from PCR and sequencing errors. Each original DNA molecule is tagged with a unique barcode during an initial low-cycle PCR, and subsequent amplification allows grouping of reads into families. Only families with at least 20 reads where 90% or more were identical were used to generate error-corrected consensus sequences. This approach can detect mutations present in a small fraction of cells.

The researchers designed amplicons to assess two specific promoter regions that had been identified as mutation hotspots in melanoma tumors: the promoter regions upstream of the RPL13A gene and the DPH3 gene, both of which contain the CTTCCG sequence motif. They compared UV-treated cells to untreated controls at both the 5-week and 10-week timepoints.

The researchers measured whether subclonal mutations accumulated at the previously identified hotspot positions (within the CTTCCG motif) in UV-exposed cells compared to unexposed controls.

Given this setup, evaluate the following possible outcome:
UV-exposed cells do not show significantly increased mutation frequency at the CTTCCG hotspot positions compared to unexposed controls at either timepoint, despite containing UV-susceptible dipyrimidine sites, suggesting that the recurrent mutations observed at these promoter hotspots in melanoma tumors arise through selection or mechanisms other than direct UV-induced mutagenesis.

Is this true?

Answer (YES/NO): NO